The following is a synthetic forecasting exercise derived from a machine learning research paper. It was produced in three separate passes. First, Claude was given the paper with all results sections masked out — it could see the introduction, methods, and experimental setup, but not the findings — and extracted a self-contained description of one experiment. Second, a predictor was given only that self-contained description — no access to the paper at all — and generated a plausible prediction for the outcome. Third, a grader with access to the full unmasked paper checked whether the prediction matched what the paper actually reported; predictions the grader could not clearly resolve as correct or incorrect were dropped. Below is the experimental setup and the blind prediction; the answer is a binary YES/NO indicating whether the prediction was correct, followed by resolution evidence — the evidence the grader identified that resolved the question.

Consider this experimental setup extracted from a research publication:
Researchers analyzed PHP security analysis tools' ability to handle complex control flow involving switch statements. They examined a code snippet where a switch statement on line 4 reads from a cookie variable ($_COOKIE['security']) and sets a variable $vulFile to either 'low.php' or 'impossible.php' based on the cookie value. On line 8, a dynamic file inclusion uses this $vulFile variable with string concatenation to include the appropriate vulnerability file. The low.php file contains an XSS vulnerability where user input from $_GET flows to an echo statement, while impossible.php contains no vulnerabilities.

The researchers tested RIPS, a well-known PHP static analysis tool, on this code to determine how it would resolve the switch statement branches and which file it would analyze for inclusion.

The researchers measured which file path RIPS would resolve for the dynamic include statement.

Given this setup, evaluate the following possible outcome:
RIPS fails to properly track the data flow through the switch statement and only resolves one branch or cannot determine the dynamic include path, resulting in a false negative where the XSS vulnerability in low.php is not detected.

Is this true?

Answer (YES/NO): YES